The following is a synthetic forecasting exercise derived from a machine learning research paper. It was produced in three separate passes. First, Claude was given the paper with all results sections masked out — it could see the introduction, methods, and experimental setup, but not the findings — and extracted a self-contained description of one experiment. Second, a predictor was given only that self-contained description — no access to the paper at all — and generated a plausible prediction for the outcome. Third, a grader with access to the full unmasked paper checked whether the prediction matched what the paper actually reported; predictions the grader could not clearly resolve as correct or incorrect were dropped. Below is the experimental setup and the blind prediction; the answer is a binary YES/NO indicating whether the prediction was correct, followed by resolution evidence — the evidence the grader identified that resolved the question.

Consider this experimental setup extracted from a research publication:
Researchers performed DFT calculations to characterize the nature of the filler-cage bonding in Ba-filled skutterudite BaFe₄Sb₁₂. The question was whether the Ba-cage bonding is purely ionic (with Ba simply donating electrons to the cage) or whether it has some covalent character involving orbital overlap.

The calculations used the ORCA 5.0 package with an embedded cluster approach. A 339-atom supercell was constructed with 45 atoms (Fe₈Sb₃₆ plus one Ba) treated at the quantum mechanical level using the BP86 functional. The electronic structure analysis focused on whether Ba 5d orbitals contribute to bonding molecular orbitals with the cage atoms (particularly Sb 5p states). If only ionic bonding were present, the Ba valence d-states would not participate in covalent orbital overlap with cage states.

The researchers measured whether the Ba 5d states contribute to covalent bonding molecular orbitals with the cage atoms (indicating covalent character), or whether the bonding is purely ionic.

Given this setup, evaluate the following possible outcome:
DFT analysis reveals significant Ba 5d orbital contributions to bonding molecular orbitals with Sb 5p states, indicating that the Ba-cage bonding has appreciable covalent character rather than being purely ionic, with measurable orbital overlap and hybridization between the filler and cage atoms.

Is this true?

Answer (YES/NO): YES